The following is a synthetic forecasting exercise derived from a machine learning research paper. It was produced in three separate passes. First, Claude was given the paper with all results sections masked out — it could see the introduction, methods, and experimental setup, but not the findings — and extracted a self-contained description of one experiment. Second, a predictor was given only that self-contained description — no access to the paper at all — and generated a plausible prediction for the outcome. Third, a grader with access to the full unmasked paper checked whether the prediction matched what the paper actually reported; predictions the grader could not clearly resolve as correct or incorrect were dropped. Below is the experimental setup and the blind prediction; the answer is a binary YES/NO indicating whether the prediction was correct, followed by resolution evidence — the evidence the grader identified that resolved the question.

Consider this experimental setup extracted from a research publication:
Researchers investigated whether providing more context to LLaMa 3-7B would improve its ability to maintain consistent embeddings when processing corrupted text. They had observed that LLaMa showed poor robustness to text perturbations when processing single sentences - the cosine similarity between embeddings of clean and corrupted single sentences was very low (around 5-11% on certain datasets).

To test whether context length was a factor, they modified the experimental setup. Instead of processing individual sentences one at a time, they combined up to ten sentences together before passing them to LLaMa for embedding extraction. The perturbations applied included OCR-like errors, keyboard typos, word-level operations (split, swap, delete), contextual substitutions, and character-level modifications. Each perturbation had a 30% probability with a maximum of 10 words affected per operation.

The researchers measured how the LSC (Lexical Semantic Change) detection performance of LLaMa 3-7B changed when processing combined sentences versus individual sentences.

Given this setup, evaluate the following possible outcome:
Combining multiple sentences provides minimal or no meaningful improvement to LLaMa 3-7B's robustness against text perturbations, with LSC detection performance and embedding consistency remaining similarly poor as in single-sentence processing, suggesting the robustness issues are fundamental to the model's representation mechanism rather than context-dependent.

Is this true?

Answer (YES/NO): NO